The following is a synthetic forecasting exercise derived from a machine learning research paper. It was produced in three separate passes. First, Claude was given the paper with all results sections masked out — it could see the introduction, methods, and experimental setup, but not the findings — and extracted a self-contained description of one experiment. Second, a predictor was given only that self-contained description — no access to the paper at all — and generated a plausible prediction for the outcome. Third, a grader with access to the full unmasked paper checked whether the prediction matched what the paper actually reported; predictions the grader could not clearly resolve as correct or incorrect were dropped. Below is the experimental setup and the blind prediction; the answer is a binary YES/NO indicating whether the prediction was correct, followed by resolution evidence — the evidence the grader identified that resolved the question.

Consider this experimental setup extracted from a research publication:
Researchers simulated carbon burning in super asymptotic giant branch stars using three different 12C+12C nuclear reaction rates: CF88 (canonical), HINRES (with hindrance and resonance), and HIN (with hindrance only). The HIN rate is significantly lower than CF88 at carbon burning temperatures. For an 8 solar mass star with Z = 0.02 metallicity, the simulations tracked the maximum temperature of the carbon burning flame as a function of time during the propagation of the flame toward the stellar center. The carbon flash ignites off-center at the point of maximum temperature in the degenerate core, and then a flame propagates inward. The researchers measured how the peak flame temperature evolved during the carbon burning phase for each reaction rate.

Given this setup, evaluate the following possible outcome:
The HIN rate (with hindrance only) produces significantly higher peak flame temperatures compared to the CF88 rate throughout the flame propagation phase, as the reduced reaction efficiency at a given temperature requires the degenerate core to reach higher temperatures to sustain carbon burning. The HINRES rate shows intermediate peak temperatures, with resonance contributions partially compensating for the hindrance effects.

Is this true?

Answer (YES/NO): NO